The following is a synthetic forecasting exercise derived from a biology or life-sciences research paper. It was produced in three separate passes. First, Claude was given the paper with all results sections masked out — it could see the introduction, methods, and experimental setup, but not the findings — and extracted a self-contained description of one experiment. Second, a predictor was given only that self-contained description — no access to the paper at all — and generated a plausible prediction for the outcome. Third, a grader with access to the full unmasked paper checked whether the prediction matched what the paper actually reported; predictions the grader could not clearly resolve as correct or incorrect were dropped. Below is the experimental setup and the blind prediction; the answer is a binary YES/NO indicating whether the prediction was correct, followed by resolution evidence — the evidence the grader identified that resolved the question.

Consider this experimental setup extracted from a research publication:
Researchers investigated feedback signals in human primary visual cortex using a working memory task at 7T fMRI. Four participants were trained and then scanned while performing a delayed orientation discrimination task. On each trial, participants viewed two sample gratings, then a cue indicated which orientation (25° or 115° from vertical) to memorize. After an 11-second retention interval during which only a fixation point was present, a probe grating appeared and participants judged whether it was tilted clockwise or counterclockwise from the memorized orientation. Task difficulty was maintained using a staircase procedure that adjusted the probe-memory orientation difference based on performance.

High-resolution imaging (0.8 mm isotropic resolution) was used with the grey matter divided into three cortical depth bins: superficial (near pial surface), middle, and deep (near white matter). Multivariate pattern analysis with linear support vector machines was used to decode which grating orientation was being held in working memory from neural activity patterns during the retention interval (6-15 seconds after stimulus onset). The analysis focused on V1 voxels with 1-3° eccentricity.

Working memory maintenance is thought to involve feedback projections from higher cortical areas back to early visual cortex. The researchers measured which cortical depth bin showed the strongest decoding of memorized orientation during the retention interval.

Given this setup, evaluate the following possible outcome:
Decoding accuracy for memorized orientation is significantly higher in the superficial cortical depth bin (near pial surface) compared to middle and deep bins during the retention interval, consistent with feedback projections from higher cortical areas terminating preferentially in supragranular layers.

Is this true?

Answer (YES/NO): NO